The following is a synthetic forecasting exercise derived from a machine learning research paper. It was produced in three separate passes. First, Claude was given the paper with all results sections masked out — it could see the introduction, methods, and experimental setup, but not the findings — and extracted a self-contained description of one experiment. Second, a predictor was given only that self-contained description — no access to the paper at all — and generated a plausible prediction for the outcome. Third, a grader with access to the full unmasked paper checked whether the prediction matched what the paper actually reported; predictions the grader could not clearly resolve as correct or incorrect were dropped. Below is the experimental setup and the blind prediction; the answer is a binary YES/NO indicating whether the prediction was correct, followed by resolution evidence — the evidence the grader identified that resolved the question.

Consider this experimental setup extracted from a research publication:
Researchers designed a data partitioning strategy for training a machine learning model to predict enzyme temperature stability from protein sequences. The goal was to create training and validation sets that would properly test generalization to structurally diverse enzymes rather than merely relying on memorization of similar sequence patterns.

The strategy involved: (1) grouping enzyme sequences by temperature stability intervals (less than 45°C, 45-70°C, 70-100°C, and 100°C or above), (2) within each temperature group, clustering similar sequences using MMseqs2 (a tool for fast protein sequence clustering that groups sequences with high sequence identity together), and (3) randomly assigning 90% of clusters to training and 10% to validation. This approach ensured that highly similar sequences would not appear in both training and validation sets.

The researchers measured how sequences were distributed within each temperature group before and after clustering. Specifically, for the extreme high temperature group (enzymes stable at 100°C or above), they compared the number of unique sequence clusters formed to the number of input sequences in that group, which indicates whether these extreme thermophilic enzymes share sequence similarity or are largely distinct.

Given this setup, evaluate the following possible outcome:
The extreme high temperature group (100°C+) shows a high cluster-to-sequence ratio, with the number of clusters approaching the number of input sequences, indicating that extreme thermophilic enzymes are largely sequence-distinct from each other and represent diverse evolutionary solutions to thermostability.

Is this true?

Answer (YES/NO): YES